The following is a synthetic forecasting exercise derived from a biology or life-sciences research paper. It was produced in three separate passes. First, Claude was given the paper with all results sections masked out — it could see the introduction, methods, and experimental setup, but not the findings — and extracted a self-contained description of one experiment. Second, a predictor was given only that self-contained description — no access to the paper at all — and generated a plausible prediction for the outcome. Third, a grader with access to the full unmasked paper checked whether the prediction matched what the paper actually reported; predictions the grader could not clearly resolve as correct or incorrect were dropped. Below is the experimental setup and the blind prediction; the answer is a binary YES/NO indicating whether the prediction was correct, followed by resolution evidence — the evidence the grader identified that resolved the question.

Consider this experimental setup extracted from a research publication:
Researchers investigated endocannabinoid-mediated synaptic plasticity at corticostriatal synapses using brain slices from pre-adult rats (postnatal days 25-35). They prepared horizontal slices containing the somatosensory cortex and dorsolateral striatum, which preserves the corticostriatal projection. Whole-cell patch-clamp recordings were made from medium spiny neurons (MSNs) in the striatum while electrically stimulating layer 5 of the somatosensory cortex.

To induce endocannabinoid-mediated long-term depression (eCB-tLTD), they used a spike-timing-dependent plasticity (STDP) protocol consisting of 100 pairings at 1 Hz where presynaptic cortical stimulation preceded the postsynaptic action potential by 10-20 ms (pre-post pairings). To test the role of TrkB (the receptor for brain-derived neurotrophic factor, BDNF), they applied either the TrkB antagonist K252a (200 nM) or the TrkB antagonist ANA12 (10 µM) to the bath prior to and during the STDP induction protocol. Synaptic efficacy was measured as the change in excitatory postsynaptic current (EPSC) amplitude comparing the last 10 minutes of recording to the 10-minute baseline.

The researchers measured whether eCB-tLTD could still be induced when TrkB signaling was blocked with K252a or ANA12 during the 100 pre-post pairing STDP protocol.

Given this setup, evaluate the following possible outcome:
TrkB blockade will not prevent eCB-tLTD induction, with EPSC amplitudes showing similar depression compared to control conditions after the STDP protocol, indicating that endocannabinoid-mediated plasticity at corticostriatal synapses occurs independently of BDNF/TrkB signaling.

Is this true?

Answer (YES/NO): NO